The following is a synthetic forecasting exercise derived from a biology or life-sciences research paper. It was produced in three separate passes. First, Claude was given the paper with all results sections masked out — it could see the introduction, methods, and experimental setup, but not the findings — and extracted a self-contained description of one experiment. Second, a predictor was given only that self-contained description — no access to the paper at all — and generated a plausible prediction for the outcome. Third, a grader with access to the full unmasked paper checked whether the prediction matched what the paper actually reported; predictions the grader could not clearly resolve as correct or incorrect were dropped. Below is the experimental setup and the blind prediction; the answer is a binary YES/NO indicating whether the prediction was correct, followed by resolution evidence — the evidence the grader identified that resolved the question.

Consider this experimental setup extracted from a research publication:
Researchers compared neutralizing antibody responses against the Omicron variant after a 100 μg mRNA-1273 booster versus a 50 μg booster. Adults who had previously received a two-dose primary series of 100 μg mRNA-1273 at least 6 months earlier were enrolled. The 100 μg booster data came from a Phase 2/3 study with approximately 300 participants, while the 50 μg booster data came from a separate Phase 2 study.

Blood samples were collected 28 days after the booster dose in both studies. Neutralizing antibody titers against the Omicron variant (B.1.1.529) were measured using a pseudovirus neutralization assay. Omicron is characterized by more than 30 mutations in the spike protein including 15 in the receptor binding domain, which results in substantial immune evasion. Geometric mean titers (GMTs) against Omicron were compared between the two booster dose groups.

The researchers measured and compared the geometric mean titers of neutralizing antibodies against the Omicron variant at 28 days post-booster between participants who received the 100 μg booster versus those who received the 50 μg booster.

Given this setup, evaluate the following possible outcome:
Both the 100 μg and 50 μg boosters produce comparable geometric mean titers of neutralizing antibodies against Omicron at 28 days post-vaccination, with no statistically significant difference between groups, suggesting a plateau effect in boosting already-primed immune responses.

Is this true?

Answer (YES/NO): NO